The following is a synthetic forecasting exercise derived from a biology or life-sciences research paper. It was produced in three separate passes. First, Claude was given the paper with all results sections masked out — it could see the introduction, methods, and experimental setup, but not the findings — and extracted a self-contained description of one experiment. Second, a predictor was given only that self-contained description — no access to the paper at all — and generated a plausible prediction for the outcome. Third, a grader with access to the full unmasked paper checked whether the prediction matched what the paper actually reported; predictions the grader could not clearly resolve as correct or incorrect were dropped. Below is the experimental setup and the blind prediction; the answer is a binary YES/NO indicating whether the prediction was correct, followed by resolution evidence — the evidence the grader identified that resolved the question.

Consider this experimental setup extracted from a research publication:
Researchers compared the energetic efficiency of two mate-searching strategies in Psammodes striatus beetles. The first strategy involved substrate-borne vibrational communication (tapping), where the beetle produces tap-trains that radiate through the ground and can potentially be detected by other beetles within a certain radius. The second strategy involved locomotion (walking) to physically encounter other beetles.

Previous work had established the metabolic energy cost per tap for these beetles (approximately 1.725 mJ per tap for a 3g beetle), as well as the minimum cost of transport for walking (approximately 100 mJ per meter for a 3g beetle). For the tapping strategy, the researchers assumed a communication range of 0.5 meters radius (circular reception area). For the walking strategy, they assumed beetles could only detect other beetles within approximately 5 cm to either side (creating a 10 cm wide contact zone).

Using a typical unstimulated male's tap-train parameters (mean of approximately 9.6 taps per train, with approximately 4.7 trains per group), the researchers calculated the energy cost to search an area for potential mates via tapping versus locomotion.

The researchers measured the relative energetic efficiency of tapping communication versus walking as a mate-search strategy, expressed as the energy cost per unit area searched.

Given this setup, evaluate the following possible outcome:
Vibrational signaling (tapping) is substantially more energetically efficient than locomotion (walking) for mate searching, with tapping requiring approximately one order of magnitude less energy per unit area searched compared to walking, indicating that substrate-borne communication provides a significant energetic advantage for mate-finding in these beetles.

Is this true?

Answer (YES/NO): YES